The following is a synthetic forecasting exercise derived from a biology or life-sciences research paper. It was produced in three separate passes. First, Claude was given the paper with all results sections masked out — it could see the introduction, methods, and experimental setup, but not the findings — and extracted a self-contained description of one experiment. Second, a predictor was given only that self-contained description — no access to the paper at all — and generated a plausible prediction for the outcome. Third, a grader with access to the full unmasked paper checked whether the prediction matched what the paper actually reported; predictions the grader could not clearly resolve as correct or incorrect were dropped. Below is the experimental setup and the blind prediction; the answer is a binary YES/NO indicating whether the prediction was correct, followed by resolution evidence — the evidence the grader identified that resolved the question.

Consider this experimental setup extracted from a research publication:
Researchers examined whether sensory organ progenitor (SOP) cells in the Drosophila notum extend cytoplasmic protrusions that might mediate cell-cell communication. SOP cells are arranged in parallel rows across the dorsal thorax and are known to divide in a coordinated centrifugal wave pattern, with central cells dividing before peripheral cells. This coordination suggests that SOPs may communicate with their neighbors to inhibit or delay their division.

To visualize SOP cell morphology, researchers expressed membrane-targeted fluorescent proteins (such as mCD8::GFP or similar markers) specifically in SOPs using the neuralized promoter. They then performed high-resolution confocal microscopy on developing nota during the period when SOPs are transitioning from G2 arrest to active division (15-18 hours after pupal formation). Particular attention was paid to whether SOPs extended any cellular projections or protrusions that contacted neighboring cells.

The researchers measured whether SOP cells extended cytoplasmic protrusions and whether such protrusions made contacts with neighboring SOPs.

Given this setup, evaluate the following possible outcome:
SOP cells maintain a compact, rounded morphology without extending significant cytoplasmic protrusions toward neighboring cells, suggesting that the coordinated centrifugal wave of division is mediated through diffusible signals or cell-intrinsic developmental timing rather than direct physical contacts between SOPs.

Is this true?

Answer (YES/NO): NO